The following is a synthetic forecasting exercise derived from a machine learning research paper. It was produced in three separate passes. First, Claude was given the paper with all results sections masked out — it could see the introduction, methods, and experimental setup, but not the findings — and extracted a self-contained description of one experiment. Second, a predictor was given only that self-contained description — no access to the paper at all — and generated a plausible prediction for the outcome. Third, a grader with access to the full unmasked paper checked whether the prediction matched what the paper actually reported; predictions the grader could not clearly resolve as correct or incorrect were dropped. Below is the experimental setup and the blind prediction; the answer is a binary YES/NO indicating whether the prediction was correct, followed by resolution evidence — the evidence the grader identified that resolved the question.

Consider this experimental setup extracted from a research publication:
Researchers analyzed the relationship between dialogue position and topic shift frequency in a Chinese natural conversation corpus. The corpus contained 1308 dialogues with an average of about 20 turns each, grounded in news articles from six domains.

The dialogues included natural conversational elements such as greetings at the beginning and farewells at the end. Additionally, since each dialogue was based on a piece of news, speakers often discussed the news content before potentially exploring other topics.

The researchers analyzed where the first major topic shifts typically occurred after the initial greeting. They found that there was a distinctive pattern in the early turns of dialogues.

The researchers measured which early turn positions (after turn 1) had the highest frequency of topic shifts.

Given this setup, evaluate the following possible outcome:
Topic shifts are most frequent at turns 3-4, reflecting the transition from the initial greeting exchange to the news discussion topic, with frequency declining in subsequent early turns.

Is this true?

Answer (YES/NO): NO